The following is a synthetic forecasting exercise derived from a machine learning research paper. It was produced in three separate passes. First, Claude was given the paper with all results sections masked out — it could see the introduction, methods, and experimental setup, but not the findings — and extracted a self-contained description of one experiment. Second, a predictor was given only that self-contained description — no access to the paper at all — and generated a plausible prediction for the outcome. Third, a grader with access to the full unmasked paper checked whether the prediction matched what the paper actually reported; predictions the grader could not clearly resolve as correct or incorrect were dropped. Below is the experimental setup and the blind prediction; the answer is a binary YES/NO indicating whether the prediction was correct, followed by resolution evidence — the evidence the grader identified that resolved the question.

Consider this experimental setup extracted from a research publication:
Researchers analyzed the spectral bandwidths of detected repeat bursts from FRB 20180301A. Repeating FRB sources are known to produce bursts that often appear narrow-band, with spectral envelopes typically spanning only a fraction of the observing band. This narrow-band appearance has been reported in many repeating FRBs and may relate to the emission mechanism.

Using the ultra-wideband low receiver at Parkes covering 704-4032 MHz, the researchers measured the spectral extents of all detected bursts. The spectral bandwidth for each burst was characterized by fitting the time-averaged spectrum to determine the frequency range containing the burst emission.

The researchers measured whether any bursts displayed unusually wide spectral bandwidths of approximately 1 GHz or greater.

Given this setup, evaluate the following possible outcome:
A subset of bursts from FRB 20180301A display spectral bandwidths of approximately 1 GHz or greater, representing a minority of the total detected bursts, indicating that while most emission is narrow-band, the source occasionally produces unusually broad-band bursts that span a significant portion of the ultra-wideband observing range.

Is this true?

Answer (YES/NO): NO